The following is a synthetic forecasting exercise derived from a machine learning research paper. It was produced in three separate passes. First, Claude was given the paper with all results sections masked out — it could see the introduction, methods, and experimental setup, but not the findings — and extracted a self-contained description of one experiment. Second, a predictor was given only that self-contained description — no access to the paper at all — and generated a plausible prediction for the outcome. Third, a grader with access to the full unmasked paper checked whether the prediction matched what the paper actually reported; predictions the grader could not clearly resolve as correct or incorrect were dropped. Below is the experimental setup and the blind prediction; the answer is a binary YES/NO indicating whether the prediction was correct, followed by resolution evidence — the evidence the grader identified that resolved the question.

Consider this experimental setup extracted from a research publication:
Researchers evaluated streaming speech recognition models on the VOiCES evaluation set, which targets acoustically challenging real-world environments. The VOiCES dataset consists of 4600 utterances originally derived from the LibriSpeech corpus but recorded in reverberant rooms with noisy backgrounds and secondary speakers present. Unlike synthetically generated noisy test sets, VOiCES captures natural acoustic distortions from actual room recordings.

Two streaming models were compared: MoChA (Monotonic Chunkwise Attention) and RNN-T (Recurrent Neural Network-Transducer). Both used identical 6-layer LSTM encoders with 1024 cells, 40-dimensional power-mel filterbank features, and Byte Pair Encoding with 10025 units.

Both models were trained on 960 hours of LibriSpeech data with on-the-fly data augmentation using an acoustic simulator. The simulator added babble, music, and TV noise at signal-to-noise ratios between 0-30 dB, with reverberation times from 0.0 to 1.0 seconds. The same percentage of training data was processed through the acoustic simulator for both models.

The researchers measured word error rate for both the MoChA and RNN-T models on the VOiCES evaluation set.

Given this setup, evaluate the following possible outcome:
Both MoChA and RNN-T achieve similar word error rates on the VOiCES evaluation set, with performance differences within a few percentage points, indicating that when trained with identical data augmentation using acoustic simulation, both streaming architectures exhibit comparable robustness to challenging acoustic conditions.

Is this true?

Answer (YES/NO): NO